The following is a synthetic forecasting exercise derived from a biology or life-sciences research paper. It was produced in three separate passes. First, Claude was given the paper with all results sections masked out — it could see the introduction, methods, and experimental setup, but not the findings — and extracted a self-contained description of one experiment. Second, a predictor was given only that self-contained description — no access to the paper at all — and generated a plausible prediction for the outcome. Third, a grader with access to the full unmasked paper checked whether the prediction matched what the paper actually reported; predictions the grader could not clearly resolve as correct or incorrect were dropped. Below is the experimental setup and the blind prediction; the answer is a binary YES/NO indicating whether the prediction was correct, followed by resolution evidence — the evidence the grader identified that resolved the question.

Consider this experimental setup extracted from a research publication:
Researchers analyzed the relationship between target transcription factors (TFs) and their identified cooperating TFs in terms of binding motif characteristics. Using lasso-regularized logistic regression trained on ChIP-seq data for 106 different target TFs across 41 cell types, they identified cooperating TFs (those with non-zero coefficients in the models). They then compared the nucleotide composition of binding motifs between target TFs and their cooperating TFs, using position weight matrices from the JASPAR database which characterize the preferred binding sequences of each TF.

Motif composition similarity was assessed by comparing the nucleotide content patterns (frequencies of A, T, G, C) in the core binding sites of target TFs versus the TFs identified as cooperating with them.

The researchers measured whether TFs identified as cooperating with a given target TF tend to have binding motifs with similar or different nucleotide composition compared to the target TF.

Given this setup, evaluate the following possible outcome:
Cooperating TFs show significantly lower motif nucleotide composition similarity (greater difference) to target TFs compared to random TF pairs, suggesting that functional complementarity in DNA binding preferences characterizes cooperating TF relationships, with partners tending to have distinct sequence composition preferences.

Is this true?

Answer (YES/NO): NO